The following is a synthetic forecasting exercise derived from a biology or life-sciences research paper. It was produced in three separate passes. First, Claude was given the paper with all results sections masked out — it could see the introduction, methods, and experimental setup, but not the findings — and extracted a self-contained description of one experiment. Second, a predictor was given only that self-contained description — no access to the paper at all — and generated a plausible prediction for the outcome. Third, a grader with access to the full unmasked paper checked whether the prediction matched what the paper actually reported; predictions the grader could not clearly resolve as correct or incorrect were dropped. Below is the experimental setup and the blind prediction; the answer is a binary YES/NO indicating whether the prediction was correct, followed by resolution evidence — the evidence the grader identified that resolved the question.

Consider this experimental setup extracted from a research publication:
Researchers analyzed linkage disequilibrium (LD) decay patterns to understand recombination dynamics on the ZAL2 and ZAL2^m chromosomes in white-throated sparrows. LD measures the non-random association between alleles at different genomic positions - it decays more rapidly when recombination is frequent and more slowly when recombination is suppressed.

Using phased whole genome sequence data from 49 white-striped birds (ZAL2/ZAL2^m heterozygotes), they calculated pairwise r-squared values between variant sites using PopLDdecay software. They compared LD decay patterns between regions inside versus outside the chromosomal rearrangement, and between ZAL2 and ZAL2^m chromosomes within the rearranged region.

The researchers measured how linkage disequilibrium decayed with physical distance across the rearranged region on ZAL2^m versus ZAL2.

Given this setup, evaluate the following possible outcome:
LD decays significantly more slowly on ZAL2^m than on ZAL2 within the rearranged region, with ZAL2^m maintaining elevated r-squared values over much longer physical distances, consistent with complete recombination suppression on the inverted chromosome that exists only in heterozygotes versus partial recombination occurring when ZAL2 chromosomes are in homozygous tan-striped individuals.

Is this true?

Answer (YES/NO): NO